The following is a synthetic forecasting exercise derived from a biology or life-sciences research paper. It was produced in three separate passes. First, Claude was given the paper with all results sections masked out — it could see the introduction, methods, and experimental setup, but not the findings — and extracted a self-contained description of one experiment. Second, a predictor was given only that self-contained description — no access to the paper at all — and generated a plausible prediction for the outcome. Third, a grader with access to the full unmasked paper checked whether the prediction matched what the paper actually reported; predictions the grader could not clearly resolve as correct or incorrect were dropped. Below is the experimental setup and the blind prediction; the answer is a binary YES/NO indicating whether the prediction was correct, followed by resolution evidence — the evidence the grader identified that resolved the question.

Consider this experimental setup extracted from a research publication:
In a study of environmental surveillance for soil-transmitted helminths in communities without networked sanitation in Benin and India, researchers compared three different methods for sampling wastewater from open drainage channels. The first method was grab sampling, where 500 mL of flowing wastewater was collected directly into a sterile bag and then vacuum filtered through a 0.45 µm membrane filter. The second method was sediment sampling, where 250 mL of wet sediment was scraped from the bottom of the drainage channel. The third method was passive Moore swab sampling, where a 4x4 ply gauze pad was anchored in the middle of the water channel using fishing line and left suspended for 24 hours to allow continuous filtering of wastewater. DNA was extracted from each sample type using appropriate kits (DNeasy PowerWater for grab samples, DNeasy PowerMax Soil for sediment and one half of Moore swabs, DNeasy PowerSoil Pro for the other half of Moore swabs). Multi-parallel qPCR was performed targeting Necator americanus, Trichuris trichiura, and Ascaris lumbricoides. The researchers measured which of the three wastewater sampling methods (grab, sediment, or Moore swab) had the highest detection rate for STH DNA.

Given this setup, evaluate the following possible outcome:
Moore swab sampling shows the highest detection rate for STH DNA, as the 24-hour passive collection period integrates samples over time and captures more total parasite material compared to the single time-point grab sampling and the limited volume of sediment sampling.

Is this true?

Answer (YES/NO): NO